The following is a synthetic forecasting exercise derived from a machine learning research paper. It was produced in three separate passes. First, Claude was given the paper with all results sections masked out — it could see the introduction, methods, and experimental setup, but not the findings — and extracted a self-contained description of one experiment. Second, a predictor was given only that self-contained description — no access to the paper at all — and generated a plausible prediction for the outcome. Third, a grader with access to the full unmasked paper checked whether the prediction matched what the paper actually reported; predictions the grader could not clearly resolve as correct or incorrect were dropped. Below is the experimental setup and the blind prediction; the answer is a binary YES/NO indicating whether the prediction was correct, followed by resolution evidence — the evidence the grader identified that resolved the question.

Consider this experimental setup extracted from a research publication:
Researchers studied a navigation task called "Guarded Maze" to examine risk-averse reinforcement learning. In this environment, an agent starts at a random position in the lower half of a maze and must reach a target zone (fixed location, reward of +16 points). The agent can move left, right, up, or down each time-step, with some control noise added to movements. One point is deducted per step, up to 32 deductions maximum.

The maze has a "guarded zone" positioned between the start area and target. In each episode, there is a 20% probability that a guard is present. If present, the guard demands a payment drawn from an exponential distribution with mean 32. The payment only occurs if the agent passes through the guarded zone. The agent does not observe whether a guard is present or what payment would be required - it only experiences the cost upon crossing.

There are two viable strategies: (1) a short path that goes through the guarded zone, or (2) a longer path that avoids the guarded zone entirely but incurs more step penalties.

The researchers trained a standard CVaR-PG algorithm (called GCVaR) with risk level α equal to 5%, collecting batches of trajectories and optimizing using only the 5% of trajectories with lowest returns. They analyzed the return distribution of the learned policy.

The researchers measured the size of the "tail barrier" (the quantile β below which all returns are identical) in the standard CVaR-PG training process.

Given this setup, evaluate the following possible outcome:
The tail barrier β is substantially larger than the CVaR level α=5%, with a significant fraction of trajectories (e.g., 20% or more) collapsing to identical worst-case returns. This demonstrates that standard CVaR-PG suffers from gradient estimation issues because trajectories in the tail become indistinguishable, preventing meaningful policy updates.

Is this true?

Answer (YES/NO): YES